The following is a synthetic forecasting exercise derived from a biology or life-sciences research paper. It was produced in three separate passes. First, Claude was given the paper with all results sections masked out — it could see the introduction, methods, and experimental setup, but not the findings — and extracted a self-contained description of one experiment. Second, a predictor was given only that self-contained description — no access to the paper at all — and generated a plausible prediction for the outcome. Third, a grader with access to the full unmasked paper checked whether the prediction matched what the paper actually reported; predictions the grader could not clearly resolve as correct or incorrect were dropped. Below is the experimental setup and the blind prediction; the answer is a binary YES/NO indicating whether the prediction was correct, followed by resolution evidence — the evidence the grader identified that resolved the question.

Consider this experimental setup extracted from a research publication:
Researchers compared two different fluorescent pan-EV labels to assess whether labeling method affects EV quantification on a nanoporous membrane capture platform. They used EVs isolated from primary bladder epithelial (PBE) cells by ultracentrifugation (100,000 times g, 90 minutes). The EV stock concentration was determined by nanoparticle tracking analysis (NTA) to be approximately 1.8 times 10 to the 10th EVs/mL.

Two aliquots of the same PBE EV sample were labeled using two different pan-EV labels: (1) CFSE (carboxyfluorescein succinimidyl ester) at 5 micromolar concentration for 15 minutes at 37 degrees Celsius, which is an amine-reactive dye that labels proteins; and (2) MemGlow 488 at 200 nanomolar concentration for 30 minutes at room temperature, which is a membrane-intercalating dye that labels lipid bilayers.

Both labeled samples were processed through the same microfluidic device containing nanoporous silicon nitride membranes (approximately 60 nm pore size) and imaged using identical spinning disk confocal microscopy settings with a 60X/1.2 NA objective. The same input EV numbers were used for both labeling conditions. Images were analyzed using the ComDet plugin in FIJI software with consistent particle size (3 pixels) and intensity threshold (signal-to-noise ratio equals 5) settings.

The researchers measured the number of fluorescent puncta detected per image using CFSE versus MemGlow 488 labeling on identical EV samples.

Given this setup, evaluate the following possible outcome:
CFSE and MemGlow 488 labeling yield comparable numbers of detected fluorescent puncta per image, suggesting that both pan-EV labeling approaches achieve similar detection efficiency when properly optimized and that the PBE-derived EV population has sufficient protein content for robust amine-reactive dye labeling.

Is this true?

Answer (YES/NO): YES